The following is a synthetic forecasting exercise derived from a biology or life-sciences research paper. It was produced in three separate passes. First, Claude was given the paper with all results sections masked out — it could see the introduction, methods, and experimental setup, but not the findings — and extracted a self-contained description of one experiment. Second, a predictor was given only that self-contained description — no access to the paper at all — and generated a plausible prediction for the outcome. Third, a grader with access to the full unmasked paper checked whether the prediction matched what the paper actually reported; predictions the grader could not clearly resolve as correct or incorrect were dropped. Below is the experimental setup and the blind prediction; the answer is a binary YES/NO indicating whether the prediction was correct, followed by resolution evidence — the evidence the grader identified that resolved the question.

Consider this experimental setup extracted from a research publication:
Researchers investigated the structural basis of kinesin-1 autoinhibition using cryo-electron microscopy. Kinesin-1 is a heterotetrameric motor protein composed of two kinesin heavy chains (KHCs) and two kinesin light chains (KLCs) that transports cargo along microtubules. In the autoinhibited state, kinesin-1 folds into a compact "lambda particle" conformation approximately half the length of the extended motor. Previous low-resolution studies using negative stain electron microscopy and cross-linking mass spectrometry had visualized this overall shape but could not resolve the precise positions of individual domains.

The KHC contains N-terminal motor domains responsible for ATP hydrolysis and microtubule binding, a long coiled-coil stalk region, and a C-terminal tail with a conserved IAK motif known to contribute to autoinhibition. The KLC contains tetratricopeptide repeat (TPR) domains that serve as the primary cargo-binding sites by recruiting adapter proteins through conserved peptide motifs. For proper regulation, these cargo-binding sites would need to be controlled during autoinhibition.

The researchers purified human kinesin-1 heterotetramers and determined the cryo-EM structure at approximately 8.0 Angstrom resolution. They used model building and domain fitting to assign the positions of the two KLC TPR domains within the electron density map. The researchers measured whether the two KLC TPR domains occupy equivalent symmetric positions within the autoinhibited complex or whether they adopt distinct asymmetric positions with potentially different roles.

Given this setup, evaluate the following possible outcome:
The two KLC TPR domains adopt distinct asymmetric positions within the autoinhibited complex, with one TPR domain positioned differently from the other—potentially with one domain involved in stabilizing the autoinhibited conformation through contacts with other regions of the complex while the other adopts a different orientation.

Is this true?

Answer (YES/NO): YES